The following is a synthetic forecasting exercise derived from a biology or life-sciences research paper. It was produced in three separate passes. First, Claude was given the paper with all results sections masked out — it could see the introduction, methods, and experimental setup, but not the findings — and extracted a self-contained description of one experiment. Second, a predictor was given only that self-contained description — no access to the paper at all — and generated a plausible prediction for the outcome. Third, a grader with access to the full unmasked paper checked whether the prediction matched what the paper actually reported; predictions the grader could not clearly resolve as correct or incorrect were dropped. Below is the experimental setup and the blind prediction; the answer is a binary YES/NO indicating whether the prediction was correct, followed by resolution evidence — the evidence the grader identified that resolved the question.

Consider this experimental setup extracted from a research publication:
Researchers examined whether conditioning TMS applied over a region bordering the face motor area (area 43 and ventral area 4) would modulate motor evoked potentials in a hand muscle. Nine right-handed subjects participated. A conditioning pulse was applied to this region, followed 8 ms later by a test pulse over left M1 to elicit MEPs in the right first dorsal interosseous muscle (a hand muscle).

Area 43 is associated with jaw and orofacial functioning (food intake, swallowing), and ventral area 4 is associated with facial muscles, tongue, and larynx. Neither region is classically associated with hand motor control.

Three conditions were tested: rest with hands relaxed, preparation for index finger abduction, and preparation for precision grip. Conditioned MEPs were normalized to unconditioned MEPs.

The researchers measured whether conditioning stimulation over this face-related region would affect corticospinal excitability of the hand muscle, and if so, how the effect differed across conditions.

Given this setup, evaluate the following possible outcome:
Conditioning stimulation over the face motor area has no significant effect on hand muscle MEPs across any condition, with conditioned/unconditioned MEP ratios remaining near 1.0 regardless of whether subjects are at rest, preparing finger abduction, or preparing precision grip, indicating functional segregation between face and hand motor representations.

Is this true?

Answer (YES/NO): NO